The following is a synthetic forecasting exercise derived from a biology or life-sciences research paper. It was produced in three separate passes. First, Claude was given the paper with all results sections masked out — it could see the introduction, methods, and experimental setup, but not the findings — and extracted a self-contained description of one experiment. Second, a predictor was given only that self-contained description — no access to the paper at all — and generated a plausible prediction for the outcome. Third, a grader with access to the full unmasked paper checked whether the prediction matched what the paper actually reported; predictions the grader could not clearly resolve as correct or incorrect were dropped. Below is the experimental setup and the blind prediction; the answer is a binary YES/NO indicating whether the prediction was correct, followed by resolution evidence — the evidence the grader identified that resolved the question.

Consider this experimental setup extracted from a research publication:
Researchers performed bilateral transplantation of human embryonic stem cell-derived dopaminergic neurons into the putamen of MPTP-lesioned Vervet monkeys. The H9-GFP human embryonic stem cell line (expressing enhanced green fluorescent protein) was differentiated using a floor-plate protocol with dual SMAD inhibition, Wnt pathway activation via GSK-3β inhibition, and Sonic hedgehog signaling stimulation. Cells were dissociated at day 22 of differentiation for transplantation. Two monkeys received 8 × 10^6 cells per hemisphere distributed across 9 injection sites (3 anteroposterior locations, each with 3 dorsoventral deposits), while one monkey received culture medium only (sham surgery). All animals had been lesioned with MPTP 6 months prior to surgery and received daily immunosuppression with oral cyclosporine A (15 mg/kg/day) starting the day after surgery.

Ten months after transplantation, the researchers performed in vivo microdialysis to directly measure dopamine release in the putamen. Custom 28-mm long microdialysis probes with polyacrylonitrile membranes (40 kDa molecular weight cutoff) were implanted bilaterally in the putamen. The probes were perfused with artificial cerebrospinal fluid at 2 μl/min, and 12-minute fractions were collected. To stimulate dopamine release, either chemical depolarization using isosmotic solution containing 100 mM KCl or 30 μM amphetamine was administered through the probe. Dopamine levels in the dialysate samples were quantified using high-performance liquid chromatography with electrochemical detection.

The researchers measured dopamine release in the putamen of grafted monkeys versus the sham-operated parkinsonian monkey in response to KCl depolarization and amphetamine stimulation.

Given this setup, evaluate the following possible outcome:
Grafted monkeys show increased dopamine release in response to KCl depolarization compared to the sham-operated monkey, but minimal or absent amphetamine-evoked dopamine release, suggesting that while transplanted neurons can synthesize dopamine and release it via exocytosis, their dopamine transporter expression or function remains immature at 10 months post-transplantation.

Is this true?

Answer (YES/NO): NO